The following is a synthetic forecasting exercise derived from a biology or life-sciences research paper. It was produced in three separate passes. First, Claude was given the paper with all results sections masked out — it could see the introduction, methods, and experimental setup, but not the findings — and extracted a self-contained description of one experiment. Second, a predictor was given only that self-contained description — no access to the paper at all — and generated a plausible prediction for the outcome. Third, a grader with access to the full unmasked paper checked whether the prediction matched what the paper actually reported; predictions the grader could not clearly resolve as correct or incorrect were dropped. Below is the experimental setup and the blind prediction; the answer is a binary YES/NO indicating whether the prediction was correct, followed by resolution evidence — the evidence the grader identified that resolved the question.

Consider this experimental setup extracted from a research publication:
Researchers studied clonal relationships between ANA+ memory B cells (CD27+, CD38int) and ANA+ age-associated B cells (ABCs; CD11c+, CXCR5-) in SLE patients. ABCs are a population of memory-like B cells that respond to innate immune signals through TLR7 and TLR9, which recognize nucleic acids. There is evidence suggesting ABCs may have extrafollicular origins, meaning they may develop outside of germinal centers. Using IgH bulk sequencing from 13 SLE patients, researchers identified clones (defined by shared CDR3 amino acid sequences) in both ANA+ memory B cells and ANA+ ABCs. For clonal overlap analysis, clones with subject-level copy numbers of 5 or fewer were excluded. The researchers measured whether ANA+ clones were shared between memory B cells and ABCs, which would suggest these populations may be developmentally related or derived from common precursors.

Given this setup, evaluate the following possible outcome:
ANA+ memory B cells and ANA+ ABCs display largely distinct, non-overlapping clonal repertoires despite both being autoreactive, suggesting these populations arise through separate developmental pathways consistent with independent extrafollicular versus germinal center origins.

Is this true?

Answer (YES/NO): YES